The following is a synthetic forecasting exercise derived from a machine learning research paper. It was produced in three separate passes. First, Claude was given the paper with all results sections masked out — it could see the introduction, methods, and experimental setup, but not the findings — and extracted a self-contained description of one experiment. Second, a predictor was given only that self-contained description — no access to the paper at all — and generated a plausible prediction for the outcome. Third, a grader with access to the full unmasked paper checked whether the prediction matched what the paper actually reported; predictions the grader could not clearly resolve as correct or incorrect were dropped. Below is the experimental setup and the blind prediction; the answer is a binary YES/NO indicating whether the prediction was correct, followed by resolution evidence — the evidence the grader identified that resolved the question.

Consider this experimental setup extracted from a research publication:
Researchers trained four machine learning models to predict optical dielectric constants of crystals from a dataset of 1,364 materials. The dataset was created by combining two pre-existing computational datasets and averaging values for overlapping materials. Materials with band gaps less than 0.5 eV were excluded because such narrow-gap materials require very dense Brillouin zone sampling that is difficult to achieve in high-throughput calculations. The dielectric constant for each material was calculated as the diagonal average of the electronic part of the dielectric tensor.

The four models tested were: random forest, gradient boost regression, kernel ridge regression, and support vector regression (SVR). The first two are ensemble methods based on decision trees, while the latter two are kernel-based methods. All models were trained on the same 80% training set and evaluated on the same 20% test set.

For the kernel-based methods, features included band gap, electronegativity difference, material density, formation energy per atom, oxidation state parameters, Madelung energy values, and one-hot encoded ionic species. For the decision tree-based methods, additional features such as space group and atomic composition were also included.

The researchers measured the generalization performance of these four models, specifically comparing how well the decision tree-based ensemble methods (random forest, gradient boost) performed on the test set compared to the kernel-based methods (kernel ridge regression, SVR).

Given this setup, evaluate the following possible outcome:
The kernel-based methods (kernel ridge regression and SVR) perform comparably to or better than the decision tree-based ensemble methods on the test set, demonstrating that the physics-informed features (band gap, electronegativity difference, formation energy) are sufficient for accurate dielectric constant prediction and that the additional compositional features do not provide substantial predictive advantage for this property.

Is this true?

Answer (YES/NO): NO